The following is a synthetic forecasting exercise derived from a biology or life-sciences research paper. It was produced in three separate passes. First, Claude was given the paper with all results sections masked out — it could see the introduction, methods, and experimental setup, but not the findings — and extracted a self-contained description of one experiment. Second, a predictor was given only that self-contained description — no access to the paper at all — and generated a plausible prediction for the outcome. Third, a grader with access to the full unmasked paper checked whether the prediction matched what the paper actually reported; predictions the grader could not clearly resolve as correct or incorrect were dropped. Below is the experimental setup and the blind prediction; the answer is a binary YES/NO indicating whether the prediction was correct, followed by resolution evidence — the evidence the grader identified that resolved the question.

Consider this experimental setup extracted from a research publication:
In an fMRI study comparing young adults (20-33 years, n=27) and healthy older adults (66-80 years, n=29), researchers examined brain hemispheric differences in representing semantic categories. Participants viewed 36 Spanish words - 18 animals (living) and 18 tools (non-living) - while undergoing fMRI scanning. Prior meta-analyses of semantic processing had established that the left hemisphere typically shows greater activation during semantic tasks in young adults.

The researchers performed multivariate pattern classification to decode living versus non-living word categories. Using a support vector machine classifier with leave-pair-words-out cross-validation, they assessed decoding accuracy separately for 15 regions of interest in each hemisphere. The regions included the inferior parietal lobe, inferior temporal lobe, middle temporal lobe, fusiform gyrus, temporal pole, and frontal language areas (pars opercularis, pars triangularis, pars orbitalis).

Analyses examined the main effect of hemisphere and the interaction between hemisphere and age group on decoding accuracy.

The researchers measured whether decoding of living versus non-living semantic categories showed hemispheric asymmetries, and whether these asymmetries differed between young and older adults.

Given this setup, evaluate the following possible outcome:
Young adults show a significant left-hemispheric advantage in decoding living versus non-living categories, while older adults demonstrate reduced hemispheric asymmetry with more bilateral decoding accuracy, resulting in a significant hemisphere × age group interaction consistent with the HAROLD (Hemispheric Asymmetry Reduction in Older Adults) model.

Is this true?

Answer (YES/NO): NO